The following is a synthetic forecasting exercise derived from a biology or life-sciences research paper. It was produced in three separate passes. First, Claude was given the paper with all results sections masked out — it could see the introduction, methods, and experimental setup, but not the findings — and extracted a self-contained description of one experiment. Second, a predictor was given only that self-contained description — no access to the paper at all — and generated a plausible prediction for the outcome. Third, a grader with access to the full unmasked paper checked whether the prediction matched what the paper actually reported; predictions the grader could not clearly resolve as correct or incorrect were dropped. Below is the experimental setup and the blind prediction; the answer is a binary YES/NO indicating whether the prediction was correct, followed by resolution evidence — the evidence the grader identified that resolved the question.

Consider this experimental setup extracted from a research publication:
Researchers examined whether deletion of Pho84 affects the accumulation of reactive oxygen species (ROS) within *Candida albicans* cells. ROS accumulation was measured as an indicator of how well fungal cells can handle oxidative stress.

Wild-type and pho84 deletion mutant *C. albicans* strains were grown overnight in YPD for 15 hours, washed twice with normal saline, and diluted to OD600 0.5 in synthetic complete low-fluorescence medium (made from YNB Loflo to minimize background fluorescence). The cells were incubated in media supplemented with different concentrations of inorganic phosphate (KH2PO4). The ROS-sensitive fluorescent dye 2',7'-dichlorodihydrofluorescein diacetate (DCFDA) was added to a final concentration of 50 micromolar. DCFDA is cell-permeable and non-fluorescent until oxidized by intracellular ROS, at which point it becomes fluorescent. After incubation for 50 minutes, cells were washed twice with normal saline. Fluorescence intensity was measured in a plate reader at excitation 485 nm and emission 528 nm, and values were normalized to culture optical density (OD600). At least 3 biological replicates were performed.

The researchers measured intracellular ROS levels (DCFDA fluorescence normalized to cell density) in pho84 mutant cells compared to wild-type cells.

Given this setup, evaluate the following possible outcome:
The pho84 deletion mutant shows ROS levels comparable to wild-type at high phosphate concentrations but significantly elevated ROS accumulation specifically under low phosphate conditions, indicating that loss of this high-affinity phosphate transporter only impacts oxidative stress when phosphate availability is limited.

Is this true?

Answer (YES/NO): NO